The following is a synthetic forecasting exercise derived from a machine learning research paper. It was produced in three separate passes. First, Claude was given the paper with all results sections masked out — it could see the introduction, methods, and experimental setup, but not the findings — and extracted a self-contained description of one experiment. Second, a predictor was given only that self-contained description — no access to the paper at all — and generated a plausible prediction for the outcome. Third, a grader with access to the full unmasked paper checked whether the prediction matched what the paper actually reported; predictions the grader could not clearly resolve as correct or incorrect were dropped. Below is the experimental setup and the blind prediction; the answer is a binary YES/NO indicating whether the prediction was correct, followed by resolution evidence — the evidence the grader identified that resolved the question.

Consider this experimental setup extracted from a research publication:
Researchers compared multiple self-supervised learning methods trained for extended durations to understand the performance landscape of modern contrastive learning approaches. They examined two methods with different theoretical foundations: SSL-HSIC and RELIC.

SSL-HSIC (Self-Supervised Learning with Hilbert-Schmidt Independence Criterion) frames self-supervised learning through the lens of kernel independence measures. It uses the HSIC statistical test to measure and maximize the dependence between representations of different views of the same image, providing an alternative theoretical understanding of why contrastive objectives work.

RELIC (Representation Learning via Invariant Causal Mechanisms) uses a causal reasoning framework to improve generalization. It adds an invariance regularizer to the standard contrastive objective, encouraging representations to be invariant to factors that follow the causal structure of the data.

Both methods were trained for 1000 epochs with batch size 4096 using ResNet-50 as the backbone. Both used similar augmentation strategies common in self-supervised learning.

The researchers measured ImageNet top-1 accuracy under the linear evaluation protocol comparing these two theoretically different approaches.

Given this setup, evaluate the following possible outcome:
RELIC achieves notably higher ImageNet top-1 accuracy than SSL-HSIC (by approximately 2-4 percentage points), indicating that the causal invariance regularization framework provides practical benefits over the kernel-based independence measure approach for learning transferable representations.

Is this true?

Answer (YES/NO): NO